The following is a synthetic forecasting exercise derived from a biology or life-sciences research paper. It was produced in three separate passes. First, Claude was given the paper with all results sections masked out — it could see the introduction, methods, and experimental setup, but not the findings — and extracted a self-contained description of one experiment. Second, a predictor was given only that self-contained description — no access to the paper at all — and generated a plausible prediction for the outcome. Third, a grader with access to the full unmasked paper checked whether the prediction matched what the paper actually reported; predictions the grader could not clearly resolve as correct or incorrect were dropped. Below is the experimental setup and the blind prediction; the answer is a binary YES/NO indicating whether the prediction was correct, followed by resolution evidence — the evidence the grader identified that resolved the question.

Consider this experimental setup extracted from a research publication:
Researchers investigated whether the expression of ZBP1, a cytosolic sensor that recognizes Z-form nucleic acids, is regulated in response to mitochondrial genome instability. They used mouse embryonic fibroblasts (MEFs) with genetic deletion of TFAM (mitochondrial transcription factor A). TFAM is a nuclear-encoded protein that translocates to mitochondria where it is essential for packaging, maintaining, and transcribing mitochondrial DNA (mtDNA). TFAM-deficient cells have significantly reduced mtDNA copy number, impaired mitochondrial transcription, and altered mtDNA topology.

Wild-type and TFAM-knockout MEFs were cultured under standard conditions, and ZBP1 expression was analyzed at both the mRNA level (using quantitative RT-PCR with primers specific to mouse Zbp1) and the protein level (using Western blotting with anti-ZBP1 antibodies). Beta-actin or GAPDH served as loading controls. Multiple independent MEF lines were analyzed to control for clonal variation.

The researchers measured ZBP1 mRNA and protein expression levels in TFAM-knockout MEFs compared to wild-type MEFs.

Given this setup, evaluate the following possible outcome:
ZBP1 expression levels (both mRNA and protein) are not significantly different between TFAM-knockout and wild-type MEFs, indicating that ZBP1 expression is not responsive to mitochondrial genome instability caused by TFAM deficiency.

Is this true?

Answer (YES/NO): NO